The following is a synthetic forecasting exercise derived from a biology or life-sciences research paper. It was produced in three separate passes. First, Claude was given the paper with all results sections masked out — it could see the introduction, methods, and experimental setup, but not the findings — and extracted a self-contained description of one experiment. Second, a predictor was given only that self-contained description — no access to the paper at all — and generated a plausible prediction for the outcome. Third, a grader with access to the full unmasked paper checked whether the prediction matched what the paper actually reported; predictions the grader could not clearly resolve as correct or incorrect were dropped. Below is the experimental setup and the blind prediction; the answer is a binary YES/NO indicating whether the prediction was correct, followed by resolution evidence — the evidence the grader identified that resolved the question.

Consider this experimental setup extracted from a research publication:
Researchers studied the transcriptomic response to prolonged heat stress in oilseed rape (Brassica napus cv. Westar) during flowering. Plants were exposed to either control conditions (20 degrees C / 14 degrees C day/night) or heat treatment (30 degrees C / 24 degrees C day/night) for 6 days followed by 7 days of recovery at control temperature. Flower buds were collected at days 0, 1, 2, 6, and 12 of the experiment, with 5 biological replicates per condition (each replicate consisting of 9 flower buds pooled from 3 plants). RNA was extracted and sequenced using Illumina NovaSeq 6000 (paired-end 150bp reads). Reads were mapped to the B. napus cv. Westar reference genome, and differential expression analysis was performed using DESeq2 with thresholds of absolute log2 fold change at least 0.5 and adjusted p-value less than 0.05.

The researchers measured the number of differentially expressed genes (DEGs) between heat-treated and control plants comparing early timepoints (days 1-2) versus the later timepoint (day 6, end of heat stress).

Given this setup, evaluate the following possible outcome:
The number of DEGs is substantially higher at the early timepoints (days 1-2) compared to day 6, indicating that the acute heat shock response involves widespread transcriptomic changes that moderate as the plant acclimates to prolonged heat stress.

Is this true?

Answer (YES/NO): NO